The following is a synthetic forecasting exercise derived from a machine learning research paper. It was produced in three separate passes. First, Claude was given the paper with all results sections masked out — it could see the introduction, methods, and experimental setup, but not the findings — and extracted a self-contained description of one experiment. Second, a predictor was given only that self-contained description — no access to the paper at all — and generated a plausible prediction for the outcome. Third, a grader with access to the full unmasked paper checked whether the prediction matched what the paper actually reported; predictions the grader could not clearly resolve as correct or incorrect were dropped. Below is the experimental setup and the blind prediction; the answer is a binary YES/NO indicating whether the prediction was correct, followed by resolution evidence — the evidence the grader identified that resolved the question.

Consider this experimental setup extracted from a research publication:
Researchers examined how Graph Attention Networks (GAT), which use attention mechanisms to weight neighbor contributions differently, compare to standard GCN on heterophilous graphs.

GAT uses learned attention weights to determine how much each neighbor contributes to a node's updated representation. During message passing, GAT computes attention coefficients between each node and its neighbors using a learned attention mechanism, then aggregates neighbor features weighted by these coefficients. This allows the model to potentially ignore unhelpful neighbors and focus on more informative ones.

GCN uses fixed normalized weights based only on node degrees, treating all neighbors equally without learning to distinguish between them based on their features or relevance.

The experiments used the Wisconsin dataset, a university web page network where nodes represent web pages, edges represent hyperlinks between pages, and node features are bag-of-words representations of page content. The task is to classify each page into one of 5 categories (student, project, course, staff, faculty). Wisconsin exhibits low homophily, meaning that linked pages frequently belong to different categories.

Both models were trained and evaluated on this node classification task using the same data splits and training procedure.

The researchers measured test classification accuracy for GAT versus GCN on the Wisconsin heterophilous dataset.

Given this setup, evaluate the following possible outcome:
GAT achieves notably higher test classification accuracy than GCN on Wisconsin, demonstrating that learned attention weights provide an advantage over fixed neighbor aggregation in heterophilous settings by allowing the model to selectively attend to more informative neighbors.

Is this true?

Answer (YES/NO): YES